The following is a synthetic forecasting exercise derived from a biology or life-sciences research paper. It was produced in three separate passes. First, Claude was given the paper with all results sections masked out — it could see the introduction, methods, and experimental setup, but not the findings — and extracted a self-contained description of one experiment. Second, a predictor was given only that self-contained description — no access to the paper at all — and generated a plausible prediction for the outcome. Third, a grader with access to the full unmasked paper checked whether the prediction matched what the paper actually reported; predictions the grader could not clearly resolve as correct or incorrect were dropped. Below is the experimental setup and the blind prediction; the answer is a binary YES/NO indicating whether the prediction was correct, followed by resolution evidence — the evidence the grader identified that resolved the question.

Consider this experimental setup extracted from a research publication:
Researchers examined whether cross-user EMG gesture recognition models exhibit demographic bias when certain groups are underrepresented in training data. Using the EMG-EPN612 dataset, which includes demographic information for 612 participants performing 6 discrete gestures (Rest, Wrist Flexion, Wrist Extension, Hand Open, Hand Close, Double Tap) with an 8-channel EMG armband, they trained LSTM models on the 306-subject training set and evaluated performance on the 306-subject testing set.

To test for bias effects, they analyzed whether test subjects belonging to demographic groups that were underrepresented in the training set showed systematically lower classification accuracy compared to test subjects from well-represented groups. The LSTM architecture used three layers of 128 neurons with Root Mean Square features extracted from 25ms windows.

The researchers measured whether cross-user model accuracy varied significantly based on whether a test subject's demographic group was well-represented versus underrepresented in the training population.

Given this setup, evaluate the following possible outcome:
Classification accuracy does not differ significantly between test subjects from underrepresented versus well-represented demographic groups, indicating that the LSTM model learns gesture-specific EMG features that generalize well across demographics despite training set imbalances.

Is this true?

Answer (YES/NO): NO